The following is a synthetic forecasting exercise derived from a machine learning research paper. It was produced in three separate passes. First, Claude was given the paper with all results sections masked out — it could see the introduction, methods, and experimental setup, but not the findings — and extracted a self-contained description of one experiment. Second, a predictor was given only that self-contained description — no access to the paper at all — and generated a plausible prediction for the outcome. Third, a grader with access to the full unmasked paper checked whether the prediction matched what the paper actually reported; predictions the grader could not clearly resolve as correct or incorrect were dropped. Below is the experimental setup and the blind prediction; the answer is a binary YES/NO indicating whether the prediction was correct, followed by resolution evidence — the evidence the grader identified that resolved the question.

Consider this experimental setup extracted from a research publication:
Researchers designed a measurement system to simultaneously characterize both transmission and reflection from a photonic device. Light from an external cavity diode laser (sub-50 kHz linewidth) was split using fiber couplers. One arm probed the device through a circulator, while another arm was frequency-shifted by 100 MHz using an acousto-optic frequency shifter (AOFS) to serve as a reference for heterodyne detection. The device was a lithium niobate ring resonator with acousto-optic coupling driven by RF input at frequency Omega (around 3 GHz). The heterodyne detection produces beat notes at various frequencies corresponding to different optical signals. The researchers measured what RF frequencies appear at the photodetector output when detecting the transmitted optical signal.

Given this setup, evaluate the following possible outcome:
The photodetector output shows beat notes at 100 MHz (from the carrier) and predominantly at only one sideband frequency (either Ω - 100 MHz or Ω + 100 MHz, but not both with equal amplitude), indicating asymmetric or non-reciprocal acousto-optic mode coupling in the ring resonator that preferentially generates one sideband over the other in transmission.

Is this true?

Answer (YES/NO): NO